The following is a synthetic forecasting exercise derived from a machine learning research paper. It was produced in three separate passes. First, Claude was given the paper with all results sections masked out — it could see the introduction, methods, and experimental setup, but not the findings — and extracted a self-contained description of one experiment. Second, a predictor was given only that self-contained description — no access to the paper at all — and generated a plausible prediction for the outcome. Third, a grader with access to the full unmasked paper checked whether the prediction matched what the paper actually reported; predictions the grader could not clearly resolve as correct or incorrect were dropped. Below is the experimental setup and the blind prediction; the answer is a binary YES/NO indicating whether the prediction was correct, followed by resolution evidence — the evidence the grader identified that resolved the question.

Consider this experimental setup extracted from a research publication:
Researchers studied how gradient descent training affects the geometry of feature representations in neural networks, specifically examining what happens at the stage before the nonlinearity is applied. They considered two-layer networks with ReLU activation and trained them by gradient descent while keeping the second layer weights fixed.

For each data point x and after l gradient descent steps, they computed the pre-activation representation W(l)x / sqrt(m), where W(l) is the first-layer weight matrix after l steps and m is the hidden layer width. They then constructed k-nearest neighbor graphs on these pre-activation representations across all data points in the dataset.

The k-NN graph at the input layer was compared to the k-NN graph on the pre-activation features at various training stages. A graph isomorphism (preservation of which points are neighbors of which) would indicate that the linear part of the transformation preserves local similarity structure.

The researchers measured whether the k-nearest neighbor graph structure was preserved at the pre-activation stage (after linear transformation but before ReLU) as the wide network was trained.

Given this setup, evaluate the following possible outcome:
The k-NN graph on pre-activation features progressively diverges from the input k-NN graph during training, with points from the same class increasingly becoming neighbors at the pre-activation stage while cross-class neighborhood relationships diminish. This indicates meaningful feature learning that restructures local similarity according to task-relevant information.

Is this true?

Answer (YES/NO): NO